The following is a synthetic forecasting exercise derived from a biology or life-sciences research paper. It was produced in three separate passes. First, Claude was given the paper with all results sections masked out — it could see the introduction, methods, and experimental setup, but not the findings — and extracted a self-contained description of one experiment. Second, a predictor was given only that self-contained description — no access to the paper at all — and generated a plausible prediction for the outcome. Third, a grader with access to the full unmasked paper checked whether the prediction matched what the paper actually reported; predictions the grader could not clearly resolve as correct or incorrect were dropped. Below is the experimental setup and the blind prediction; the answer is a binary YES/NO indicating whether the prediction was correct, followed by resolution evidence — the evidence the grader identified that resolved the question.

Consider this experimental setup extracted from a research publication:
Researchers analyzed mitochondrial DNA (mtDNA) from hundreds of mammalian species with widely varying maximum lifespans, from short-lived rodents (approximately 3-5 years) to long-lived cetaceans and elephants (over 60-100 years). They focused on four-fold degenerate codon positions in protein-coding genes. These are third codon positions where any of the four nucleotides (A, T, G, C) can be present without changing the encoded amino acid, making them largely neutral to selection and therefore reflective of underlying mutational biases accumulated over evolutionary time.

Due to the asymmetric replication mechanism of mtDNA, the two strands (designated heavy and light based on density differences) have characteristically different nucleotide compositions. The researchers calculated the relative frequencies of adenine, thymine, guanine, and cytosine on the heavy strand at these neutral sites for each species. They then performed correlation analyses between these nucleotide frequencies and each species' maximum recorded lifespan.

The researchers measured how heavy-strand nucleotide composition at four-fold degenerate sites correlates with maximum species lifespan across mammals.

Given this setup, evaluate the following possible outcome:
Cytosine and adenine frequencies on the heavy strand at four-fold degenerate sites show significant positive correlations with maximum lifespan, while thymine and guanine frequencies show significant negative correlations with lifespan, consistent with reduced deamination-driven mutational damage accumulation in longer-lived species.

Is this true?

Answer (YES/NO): NO